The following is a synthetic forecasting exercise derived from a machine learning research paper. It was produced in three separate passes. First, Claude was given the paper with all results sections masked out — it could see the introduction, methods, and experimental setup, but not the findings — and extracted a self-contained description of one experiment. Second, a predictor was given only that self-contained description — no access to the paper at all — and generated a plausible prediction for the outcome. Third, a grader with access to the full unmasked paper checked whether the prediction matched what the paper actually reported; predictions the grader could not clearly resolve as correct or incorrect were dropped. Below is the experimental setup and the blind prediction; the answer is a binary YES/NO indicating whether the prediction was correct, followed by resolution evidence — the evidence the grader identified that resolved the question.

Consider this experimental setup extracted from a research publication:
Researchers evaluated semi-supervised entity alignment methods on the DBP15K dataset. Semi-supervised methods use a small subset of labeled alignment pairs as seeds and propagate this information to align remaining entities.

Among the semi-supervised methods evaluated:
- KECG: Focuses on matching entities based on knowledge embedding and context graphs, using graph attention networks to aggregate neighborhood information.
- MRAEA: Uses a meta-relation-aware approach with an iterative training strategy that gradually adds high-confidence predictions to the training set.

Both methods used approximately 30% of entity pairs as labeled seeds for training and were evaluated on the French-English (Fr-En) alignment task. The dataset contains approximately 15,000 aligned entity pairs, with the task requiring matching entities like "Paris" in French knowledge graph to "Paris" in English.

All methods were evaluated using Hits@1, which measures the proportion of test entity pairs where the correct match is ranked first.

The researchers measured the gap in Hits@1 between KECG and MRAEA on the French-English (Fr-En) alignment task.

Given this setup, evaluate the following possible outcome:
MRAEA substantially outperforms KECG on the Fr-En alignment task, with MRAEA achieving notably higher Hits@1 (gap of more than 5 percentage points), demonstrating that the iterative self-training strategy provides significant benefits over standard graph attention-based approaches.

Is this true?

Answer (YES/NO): YES